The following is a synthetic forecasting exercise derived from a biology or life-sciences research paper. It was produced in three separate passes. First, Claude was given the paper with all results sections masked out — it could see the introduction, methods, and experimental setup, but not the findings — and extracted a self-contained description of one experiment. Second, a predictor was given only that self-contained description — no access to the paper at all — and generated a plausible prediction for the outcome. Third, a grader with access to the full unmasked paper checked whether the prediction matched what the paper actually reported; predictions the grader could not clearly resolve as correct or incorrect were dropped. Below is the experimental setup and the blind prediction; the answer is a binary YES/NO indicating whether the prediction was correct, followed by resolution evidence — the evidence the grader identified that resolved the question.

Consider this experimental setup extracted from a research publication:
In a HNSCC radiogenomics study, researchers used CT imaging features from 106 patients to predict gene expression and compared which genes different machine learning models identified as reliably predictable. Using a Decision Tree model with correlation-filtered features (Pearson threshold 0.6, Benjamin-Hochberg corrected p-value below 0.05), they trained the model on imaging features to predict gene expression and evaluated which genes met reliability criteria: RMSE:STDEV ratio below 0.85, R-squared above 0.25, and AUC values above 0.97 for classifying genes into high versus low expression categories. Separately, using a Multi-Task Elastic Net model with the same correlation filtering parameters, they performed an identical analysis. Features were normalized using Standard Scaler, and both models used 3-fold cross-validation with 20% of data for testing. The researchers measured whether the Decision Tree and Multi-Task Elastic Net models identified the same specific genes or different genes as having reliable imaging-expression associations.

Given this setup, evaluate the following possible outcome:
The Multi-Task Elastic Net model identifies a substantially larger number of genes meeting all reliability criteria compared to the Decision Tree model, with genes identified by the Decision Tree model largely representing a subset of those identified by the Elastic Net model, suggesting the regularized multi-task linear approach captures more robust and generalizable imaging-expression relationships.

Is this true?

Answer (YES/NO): NO